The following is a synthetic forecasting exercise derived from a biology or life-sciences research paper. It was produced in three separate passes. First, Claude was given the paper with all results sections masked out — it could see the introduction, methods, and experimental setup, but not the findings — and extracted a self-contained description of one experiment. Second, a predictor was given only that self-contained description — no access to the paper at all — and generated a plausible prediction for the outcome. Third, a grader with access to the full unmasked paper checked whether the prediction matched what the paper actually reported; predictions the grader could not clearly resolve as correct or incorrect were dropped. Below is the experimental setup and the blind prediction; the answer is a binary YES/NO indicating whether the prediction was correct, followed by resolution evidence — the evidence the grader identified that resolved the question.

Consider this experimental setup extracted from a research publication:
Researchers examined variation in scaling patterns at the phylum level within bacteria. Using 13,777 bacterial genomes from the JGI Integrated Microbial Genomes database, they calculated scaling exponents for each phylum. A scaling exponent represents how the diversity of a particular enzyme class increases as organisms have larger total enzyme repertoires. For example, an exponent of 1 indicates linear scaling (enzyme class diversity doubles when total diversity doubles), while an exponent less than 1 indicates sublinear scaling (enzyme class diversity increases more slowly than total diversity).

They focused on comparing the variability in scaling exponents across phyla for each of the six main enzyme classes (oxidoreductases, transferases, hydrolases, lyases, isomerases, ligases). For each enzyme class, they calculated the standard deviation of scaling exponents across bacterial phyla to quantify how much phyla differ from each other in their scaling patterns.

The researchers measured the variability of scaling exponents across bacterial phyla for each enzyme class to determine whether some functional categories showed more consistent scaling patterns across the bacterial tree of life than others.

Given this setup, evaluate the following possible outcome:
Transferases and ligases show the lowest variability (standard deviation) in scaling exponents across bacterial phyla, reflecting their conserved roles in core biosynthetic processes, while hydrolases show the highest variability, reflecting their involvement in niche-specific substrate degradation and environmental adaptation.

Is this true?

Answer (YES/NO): NO